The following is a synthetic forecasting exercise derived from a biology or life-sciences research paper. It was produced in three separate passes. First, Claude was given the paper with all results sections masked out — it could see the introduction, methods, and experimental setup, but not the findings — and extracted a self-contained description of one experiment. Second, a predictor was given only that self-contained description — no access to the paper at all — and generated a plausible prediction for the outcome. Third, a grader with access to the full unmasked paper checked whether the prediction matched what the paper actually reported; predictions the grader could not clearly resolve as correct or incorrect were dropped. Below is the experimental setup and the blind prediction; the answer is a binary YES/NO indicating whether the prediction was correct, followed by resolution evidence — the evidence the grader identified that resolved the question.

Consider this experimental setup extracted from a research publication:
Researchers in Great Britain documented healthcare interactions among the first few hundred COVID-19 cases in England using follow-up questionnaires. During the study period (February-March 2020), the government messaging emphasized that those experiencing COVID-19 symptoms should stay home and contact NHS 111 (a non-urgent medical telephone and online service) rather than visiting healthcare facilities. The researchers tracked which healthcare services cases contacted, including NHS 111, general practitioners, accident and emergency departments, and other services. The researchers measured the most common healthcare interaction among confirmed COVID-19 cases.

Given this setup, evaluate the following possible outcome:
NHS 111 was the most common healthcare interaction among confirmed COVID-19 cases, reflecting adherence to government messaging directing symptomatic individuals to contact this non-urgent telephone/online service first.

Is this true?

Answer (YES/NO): YES